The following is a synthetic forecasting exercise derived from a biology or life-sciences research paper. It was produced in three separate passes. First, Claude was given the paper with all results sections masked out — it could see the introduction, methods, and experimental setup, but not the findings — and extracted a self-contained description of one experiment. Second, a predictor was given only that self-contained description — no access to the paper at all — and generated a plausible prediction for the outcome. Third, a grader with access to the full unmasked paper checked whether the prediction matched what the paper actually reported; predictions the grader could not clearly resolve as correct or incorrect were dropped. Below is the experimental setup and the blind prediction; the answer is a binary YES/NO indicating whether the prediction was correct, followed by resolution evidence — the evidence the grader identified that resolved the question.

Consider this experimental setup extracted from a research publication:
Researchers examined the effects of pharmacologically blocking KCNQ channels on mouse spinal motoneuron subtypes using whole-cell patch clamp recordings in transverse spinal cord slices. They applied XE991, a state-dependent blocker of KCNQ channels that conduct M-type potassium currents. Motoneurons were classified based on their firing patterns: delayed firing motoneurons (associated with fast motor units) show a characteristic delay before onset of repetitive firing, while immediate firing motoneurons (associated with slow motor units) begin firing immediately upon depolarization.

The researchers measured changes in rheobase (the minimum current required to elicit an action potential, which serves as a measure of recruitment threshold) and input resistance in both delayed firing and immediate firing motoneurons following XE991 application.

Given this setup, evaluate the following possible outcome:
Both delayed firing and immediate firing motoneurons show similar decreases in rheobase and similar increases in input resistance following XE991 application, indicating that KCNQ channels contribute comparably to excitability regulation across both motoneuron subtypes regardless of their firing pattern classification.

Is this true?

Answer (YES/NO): NO